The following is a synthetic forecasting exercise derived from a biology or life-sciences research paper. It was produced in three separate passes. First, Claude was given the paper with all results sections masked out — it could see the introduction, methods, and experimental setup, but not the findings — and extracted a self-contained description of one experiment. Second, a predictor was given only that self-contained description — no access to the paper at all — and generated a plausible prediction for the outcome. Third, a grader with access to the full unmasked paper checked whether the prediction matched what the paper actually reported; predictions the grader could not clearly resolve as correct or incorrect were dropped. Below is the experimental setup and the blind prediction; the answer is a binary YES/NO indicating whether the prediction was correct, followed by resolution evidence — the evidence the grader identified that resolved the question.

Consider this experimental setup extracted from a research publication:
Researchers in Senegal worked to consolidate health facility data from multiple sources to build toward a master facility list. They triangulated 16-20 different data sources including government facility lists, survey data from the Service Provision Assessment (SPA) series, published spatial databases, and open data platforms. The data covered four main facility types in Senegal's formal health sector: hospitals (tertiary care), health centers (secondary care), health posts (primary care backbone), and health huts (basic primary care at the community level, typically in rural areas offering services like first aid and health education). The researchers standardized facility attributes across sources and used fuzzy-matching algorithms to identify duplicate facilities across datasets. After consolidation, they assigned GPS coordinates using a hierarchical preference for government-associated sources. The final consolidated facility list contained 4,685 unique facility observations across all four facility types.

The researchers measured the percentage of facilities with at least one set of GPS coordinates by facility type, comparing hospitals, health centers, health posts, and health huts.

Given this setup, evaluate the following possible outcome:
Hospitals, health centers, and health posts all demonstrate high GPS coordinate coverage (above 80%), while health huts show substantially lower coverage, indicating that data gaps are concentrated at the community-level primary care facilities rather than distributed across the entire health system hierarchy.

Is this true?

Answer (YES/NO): NO